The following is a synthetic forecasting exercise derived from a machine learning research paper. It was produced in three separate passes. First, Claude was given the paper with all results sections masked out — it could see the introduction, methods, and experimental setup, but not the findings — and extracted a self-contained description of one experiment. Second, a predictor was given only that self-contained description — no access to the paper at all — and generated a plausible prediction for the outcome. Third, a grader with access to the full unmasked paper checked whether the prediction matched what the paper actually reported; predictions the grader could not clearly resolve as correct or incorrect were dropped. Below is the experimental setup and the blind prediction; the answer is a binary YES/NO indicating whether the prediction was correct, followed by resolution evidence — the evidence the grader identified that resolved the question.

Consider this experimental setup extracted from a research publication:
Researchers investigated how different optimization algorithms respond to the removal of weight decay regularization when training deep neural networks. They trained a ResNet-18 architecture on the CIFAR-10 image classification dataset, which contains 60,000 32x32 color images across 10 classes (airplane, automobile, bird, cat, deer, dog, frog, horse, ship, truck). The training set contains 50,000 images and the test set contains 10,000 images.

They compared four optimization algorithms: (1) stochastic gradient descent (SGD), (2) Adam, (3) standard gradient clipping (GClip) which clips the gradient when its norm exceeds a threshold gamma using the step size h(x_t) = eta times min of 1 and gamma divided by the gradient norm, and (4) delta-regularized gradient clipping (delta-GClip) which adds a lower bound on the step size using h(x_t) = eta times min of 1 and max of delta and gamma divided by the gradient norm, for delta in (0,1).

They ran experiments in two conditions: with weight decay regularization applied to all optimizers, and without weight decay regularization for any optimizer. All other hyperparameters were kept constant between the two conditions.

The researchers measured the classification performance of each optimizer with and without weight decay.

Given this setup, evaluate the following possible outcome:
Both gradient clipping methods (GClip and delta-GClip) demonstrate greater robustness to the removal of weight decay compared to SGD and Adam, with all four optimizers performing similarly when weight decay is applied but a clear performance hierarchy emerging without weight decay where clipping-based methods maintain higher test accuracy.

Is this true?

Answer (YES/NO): NO